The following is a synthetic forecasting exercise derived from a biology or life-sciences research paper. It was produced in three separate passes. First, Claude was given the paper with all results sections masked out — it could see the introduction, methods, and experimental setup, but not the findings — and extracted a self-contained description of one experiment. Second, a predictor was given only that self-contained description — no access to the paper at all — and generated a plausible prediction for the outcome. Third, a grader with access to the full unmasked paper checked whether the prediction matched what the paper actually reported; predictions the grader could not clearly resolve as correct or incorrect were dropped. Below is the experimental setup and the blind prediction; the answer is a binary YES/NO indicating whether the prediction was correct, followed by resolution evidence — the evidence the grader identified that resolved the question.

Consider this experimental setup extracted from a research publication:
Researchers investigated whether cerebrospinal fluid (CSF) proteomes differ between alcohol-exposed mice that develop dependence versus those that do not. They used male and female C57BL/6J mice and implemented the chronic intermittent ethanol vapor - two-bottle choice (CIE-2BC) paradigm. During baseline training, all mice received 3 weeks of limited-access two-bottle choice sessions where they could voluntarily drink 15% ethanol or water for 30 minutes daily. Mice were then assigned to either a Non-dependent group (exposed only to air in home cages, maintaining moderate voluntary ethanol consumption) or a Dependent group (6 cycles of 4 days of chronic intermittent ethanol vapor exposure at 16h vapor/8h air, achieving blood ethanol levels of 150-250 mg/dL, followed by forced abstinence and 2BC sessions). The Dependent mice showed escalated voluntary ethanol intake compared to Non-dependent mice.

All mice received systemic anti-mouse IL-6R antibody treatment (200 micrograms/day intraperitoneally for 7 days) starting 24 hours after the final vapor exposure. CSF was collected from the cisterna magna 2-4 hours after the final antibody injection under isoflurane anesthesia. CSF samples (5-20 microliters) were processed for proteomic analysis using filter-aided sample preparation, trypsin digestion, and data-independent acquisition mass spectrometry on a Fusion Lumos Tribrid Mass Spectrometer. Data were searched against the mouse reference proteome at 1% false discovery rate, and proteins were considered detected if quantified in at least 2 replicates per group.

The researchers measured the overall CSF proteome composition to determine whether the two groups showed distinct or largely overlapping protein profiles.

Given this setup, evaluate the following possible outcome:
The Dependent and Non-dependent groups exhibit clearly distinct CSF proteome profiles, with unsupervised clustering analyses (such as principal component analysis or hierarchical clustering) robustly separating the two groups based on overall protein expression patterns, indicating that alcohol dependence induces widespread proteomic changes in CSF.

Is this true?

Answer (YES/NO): NO